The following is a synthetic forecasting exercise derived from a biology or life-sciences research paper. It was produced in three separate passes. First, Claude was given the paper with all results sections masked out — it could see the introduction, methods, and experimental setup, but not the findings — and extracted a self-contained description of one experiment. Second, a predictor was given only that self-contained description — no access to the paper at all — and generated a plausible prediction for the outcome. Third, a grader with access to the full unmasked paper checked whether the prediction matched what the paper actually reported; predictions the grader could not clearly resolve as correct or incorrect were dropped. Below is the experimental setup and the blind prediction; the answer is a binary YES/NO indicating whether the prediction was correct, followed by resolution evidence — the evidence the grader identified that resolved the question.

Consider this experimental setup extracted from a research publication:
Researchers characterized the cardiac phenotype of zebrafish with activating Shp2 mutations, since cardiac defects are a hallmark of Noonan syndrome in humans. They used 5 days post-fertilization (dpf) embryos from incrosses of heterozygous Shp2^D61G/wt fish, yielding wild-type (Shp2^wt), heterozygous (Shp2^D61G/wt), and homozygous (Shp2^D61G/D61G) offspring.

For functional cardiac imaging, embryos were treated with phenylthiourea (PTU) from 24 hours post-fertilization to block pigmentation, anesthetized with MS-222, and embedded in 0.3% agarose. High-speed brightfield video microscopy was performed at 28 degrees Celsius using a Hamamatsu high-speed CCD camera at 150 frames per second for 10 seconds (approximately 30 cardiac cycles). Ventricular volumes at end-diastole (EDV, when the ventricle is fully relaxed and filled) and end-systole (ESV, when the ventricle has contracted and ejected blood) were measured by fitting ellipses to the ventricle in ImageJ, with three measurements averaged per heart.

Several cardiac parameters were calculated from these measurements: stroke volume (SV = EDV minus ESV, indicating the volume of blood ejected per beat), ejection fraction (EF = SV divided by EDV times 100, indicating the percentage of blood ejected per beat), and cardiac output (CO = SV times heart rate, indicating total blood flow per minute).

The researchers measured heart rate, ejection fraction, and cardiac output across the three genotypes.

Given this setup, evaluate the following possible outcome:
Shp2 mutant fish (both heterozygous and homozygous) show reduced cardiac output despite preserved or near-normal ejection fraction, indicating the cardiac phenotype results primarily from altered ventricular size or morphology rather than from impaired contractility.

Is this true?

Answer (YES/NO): NO